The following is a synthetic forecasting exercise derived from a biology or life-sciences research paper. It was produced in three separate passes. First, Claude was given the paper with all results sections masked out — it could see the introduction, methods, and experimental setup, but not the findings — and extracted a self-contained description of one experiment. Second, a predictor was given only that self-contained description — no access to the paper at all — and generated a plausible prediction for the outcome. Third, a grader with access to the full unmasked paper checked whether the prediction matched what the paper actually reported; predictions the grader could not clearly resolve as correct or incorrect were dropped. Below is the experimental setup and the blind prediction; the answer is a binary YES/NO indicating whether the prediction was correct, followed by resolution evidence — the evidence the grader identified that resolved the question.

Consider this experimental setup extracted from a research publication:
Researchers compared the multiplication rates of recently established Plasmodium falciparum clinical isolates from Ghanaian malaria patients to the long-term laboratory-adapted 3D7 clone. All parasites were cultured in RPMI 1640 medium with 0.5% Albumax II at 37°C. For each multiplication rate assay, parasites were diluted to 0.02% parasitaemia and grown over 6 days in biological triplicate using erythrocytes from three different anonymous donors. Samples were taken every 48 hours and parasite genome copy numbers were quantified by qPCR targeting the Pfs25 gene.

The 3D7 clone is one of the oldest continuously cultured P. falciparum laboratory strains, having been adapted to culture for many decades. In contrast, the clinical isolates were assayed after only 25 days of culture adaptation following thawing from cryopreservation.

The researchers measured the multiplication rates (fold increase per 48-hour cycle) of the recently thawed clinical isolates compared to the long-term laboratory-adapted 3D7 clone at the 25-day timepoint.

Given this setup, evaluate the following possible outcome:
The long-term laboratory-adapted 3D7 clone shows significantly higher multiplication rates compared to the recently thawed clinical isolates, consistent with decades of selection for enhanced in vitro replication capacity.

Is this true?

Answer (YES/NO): YES